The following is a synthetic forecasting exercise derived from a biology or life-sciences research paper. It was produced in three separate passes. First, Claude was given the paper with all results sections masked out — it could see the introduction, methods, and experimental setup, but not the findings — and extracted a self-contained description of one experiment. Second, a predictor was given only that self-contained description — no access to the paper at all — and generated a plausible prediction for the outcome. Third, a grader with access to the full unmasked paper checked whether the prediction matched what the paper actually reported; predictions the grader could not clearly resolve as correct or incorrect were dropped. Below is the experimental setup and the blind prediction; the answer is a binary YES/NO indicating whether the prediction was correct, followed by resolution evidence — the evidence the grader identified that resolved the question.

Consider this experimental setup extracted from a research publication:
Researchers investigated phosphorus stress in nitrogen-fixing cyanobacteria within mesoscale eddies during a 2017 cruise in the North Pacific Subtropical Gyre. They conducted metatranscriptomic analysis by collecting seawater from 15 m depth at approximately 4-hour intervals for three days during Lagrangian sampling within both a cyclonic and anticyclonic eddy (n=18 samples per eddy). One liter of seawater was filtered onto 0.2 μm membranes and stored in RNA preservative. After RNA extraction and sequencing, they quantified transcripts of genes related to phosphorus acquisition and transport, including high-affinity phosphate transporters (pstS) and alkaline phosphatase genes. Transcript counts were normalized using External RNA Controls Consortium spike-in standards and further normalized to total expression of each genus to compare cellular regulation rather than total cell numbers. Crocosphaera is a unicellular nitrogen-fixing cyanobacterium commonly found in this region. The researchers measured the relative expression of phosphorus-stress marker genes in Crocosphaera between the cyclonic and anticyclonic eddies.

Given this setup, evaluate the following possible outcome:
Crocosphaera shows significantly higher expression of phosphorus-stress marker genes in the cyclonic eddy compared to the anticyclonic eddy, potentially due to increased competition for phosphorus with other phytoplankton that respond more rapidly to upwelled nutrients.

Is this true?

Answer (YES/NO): YES